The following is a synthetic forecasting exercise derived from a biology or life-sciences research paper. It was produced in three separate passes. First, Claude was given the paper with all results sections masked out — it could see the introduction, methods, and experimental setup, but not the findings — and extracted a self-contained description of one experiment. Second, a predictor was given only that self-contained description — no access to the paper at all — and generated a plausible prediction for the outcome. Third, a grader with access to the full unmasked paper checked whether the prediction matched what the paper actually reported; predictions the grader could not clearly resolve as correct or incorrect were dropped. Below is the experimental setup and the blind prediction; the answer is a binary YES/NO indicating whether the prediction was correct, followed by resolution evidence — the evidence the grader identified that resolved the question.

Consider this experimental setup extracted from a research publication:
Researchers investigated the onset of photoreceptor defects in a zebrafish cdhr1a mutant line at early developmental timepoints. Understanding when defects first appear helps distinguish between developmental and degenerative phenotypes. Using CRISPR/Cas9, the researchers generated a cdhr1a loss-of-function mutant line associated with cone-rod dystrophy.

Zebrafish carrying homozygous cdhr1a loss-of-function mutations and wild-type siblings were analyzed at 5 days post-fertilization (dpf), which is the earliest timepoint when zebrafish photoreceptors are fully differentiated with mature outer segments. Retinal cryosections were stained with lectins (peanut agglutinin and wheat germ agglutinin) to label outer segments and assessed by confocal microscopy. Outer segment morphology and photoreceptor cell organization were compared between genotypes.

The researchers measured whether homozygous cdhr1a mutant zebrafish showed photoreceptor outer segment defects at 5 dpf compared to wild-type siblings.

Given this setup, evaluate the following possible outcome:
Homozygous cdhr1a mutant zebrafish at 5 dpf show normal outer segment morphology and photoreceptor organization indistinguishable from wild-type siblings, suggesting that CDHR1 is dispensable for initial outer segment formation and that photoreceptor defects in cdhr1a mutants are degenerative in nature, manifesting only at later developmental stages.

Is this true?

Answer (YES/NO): NO